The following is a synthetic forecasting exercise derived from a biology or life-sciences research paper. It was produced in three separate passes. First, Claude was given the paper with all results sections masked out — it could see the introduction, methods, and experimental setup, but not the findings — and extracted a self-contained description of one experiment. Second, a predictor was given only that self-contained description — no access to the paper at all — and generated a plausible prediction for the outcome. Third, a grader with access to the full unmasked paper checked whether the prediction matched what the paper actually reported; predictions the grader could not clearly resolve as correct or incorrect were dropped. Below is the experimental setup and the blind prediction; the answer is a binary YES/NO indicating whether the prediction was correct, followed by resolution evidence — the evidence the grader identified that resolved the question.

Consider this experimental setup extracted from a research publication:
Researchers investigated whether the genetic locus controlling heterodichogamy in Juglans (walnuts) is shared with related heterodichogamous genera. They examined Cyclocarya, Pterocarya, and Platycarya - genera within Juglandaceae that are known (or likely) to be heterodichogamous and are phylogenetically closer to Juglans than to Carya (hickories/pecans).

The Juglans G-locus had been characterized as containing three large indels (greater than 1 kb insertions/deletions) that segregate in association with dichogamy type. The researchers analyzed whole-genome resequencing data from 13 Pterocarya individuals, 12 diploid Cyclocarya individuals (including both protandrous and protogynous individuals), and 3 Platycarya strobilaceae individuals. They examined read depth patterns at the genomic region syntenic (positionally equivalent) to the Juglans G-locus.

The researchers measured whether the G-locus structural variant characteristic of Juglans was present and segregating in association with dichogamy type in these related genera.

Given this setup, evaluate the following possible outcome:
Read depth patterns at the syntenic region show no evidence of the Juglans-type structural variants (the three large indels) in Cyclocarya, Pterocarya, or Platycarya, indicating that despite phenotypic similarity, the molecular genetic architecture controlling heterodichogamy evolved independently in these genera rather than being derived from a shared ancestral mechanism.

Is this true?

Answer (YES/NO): YES